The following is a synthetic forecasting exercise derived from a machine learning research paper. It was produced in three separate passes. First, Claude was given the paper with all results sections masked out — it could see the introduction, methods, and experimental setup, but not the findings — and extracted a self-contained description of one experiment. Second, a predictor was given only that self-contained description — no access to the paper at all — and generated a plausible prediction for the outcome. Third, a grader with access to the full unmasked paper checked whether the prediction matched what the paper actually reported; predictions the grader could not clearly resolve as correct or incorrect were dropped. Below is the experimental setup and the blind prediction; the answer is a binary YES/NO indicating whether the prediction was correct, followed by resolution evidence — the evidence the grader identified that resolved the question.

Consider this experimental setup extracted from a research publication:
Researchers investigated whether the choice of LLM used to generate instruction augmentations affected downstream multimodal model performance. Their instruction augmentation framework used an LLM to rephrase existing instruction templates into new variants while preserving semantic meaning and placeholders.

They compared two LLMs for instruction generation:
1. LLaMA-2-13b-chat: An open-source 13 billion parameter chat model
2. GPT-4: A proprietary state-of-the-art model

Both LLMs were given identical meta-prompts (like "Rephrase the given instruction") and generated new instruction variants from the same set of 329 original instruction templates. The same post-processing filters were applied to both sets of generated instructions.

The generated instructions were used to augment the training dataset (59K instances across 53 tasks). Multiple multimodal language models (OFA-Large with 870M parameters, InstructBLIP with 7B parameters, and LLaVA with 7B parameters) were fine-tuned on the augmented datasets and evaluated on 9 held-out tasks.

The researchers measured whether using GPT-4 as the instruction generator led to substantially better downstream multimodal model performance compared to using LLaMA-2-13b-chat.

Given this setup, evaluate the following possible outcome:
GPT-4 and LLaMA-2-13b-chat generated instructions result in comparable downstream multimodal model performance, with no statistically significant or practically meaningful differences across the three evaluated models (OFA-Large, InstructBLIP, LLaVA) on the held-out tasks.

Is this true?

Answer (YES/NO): YES